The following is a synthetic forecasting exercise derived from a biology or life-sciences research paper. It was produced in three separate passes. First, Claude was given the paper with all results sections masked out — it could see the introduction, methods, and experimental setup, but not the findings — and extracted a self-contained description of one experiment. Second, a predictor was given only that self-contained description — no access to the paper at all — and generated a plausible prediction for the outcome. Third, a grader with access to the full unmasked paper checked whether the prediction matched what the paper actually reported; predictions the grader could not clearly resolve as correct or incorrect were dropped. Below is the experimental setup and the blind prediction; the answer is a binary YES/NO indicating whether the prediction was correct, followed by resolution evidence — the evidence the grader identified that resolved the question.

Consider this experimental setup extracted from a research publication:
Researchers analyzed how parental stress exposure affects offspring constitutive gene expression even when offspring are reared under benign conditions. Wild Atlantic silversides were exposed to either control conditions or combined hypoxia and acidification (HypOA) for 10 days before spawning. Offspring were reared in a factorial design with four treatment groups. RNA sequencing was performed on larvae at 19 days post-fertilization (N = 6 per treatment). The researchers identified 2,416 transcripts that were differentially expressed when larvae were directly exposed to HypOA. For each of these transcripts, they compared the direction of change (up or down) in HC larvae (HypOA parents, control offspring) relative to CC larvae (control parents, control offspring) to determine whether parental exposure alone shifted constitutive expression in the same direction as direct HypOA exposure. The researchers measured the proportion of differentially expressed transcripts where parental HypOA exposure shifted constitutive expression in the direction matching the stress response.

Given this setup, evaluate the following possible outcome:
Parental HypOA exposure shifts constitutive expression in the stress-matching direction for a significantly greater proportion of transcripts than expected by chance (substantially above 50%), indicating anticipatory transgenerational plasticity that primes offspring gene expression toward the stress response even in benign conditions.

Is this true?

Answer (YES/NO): YES